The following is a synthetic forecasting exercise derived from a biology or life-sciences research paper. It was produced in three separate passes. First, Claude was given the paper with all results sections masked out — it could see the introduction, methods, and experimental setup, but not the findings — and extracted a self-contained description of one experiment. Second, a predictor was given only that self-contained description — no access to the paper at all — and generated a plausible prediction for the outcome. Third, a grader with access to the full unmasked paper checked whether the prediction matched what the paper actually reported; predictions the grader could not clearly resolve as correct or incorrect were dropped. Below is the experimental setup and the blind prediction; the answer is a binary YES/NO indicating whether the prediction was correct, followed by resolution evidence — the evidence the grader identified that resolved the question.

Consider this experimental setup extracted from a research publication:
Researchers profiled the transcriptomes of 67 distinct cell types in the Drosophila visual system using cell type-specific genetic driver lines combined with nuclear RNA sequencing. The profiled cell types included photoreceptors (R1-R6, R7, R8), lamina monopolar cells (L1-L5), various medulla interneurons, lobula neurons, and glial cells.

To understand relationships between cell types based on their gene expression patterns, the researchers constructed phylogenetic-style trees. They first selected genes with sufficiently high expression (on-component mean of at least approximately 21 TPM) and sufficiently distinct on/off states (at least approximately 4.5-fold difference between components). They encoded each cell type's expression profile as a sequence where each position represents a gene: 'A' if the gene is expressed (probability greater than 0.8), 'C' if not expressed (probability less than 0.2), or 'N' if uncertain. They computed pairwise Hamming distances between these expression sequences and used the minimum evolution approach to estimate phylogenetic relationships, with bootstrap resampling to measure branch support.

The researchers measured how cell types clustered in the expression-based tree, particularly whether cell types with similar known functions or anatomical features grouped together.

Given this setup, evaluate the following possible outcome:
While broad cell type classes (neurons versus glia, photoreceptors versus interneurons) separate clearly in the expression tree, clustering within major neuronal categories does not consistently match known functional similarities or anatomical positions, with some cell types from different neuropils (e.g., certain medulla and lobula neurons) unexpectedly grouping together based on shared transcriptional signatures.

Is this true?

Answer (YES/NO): NO